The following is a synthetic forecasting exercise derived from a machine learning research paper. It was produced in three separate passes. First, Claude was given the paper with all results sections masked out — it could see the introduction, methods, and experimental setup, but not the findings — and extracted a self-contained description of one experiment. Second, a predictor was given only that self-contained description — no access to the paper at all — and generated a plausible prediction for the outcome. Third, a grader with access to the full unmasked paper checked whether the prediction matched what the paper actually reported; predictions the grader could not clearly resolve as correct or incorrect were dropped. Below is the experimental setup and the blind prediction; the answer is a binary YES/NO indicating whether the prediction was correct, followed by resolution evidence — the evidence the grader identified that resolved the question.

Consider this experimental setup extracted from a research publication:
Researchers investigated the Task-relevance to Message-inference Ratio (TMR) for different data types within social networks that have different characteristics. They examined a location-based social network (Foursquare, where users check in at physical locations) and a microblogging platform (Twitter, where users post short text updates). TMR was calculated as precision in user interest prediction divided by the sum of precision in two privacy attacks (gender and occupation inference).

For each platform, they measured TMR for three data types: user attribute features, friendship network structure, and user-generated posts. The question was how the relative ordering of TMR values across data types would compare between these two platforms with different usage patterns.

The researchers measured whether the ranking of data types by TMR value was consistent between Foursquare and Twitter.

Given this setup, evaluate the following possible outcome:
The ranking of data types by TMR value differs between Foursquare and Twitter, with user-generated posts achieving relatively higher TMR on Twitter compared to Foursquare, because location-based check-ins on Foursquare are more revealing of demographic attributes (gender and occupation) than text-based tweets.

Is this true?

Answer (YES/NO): NO